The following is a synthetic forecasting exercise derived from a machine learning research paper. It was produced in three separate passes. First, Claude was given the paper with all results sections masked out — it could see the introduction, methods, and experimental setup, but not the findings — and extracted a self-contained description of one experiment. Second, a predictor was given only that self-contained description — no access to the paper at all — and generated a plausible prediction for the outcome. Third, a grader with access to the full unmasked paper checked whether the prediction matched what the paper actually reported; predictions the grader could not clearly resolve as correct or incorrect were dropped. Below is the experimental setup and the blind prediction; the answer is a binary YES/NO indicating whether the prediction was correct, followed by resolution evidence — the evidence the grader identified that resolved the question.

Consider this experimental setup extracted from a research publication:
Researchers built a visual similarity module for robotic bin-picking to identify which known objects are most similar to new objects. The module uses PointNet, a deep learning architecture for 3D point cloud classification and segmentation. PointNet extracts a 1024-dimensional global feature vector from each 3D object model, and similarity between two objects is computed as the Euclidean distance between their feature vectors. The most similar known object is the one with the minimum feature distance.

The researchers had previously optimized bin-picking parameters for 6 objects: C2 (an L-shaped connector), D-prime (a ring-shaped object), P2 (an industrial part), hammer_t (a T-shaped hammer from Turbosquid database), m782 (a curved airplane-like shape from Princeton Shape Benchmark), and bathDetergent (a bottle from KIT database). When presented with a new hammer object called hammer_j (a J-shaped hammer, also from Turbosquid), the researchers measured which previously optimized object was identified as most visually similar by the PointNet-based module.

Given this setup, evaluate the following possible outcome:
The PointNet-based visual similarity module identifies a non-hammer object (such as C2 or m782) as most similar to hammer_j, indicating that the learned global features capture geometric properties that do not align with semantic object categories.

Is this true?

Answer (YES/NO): NO